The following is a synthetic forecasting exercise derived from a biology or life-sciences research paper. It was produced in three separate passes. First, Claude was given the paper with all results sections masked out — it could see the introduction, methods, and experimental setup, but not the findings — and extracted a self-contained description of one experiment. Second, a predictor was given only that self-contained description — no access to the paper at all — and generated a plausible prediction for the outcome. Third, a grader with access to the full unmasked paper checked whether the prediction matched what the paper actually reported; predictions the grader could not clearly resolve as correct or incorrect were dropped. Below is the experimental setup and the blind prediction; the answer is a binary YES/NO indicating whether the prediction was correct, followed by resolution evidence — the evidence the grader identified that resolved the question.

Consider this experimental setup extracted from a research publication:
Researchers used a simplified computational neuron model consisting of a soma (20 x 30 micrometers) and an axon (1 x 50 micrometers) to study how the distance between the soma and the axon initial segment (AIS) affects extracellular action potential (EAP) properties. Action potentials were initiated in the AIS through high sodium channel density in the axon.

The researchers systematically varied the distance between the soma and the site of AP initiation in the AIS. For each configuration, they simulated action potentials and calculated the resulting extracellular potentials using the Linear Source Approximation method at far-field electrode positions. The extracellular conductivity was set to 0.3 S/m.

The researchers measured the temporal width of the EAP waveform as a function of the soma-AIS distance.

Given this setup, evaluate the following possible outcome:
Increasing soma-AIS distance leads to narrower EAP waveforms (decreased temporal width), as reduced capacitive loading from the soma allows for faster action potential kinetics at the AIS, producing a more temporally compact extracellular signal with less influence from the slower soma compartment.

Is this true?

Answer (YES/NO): NO